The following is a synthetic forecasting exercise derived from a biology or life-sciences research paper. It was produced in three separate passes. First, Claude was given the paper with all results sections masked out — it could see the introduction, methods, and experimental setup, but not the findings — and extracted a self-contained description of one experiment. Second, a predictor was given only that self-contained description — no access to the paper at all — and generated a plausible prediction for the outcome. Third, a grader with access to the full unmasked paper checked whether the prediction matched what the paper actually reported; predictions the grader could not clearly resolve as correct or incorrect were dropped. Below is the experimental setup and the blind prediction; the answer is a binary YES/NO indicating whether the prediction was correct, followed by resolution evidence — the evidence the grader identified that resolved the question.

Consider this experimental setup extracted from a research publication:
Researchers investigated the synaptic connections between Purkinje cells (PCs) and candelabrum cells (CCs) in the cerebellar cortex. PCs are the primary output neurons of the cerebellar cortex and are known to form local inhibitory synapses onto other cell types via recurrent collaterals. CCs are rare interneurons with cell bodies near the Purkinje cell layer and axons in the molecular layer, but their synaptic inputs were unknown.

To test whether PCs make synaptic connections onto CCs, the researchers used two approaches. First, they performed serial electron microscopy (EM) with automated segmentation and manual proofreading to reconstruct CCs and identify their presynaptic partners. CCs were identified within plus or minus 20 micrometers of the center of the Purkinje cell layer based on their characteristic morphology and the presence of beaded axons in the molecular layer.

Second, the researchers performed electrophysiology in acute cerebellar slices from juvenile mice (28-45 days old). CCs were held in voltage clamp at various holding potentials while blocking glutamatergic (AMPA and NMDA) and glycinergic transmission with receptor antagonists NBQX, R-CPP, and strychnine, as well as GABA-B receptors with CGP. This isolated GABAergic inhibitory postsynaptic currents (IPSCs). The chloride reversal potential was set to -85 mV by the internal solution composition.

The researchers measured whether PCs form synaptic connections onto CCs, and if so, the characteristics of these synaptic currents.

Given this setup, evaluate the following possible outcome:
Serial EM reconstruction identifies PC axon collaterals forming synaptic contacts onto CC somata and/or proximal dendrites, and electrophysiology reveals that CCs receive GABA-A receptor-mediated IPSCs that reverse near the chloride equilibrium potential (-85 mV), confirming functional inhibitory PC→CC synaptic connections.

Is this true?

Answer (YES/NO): YES